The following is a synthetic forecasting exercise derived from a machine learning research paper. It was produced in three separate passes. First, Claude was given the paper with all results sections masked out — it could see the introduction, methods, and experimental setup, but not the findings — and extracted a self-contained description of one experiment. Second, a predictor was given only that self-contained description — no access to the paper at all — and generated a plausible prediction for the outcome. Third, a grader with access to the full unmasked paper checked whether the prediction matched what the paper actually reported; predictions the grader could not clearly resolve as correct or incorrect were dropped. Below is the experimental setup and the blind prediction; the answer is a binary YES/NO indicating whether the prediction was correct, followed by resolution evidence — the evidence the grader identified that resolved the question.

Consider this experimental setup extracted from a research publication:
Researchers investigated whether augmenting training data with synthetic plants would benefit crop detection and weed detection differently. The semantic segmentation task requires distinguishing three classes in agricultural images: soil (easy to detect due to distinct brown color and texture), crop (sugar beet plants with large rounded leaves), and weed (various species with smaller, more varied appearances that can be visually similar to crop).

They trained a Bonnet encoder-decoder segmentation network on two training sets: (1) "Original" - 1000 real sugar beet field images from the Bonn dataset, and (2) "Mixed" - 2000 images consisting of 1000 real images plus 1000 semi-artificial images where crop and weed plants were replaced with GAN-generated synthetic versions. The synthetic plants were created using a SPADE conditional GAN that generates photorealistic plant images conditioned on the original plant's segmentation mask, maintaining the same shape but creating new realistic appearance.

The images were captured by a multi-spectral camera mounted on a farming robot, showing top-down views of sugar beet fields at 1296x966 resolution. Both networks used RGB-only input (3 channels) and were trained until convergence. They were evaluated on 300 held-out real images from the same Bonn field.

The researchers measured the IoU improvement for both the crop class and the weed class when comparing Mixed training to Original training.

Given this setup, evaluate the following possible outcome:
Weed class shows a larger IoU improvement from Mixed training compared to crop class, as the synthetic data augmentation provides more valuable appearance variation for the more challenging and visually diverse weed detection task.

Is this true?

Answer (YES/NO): NO